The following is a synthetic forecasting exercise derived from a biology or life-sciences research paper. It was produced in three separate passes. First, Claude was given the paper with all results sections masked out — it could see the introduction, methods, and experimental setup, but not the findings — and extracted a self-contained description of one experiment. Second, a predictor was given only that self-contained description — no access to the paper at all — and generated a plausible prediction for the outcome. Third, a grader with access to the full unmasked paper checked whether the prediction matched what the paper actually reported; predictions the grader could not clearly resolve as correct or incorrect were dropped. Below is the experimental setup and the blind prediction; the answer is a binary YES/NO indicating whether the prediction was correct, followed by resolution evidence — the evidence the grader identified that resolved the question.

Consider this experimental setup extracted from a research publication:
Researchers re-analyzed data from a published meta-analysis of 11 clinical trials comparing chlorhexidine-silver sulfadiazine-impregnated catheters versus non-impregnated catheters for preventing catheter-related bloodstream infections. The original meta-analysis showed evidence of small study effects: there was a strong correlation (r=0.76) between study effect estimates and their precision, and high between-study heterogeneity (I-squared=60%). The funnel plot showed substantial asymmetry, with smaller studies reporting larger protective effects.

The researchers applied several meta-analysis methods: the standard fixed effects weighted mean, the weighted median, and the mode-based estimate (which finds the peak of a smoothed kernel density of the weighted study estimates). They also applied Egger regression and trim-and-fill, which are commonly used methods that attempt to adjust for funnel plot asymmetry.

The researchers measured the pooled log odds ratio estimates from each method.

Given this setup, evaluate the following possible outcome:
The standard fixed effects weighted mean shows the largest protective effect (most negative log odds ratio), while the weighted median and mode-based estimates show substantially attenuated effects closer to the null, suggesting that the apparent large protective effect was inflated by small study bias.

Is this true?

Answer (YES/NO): NO